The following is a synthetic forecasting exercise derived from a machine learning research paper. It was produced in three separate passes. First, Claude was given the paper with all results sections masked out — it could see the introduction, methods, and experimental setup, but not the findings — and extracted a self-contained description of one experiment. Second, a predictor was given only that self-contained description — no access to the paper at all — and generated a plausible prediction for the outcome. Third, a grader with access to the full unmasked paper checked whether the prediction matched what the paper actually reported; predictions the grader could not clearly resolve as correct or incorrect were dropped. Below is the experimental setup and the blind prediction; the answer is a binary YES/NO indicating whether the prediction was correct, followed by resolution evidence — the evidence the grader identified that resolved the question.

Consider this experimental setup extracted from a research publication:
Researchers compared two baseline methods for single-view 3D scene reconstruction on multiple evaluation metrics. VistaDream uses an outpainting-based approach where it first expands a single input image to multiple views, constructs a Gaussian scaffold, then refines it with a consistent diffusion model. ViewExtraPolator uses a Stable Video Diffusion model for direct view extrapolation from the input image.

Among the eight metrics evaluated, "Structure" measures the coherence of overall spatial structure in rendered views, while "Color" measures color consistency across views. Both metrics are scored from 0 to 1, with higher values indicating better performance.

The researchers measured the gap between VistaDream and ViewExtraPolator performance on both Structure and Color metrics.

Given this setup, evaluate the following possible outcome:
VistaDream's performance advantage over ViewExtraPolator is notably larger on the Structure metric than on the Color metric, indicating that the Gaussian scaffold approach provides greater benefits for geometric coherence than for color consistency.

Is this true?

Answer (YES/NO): NO